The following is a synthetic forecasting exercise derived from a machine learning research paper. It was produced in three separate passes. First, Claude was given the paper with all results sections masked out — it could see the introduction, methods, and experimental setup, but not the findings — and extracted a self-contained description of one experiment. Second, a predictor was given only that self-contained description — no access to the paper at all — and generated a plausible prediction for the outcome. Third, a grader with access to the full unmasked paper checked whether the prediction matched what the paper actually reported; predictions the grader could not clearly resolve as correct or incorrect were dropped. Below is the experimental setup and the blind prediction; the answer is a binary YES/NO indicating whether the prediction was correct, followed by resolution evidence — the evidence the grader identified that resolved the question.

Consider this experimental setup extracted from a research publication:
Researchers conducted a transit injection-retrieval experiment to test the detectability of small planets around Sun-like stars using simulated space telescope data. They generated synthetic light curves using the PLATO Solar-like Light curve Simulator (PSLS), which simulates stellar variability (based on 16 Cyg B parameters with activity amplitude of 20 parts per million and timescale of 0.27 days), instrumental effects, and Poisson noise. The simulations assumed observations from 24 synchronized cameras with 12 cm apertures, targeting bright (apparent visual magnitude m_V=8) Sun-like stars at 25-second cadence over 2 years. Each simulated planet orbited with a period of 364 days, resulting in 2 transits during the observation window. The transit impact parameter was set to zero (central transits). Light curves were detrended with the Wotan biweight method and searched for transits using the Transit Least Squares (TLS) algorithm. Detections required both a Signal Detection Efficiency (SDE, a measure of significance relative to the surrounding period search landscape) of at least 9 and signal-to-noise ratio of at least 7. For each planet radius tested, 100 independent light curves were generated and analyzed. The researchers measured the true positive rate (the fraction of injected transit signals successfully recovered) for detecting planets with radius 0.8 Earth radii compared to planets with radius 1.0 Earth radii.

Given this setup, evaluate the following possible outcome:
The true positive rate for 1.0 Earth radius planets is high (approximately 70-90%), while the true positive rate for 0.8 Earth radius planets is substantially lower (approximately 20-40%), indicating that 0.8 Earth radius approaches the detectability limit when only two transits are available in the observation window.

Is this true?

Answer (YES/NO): NO